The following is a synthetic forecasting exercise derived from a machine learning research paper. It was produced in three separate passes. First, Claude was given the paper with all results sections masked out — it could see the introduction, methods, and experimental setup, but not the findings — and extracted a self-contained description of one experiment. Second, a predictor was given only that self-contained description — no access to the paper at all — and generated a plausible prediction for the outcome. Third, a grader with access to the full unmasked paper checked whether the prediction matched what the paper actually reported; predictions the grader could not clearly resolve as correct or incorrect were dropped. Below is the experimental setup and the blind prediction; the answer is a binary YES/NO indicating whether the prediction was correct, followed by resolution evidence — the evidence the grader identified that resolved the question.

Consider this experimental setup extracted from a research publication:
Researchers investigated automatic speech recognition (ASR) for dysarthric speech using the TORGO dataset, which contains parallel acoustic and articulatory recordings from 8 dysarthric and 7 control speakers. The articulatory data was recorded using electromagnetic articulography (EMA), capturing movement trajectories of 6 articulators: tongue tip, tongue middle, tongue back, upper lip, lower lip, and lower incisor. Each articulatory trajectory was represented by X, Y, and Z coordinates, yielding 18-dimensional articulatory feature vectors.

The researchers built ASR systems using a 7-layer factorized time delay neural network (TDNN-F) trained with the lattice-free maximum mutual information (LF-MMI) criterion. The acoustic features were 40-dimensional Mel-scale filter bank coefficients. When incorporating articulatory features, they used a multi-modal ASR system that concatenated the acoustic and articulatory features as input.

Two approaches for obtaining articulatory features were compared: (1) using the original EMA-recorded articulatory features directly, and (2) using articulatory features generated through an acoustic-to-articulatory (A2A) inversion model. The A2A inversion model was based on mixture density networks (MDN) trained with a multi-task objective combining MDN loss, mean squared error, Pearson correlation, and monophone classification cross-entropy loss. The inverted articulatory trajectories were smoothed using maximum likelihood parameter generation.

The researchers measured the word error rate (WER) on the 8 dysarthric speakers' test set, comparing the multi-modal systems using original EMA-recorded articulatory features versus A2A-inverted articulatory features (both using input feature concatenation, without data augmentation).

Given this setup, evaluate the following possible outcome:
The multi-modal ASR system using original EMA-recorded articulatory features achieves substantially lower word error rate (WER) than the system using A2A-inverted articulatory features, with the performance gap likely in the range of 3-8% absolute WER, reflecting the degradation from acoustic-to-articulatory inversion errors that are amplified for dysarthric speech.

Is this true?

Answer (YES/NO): NO